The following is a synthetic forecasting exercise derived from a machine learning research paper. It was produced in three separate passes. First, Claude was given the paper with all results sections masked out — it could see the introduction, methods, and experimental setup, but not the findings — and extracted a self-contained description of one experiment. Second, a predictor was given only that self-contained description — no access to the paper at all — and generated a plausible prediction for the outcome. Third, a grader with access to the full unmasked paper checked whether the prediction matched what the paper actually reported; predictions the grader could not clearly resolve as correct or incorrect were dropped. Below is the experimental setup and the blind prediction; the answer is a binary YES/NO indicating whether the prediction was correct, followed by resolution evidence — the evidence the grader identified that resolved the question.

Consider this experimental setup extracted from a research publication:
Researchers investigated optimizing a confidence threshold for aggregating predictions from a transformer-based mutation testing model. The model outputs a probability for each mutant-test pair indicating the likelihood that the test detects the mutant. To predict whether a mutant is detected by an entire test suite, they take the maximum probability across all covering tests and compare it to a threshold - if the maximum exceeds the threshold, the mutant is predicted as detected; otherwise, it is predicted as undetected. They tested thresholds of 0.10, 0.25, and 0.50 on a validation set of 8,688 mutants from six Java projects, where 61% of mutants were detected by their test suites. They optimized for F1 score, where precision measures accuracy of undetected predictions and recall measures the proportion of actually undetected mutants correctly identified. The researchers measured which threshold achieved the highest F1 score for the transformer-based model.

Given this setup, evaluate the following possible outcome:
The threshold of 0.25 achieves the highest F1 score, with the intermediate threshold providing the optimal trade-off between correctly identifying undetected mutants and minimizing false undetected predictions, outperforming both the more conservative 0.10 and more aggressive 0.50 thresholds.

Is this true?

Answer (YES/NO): NO